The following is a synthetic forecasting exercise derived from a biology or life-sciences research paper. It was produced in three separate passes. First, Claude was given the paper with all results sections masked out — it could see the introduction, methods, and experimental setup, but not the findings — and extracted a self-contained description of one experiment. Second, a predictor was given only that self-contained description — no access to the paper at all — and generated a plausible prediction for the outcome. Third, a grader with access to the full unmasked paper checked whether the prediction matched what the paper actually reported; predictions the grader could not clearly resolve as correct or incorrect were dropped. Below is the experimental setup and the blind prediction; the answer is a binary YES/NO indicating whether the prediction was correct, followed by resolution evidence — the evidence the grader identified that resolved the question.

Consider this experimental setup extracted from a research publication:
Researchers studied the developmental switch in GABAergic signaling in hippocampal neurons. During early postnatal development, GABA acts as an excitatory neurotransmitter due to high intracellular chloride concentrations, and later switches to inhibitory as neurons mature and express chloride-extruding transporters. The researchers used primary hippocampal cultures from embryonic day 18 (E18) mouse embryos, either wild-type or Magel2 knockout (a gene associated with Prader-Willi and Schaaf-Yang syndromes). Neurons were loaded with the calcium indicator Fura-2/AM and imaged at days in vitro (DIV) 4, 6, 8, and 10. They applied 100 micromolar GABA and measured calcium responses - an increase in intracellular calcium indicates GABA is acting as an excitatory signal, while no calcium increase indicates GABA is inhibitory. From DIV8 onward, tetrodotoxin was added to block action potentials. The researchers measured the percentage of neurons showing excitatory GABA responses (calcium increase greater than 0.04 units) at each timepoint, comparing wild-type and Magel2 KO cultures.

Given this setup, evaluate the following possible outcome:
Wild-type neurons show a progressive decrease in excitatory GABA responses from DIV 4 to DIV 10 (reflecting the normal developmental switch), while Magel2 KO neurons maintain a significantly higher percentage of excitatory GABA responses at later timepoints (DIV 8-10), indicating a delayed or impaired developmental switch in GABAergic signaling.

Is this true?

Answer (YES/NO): NO